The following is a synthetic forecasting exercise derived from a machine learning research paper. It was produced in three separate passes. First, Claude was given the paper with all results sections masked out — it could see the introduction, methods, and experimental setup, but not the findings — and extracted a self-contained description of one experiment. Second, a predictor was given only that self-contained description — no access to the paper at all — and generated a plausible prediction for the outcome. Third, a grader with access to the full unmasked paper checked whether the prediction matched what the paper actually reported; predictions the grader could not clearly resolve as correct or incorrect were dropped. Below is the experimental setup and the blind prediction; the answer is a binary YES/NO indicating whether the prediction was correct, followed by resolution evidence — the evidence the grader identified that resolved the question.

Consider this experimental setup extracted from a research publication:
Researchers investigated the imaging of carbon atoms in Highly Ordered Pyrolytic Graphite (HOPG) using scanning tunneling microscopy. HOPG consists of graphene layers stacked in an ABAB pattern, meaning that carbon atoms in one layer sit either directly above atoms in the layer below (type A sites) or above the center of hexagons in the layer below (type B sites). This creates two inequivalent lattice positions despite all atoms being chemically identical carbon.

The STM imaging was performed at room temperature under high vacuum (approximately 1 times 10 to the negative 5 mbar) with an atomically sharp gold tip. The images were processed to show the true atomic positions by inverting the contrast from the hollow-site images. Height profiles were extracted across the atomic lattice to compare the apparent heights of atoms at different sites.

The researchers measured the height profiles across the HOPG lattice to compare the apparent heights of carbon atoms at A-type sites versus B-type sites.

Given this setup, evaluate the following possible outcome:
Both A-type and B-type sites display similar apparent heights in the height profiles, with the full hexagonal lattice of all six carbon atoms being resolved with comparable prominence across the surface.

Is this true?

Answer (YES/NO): NO